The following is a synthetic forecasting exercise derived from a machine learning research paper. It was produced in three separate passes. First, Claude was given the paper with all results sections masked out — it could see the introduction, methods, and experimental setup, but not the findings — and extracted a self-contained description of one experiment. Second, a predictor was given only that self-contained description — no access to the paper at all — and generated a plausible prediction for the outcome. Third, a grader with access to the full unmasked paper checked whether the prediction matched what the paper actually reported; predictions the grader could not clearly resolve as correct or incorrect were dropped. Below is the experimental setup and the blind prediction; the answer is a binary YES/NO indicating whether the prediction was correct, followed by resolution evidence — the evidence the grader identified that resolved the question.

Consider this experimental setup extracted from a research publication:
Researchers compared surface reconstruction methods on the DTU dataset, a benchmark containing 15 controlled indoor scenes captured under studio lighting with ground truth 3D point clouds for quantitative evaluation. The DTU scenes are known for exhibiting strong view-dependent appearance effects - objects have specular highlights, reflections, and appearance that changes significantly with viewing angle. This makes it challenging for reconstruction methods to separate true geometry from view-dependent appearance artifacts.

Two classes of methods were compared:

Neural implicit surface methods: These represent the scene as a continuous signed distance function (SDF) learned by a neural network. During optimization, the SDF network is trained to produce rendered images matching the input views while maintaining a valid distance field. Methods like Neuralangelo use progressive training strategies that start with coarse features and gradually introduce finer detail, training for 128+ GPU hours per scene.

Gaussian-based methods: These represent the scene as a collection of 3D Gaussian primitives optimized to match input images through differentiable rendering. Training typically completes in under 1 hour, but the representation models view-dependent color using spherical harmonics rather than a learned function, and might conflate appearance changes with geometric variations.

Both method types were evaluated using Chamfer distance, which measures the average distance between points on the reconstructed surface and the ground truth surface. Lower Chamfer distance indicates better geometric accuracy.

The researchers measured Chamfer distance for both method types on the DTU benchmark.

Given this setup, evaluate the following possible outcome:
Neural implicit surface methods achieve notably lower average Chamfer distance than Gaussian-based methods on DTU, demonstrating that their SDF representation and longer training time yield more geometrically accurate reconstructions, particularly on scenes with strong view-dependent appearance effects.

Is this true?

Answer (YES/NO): YES